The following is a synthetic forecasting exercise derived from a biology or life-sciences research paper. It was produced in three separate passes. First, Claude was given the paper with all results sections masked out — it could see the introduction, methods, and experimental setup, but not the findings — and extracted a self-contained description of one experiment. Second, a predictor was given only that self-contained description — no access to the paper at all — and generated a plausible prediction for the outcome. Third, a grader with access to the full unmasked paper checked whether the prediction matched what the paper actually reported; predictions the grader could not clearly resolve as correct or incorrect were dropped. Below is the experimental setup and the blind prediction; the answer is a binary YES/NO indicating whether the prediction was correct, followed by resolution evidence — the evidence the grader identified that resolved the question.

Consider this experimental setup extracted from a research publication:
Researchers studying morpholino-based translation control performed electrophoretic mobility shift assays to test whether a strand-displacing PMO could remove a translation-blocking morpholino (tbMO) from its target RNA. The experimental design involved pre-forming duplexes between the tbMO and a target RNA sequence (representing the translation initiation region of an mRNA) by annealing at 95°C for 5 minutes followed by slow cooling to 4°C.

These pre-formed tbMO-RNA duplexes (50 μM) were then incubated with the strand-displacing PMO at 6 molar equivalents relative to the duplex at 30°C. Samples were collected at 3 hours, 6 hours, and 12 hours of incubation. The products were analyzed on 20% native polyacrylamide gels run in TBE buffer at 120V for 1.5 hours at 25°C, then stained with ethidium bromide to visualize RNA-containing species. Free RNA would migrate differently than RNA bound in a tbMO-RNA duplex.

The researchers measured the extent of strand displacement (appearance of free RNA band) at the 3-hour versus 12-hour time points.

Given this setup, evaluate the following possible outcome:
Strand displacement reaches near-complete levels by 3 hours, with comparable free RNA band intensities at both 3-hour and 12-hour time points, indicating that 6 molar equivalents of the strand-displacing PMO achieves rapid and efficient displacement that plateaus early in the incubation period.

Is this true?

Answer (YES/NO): NO